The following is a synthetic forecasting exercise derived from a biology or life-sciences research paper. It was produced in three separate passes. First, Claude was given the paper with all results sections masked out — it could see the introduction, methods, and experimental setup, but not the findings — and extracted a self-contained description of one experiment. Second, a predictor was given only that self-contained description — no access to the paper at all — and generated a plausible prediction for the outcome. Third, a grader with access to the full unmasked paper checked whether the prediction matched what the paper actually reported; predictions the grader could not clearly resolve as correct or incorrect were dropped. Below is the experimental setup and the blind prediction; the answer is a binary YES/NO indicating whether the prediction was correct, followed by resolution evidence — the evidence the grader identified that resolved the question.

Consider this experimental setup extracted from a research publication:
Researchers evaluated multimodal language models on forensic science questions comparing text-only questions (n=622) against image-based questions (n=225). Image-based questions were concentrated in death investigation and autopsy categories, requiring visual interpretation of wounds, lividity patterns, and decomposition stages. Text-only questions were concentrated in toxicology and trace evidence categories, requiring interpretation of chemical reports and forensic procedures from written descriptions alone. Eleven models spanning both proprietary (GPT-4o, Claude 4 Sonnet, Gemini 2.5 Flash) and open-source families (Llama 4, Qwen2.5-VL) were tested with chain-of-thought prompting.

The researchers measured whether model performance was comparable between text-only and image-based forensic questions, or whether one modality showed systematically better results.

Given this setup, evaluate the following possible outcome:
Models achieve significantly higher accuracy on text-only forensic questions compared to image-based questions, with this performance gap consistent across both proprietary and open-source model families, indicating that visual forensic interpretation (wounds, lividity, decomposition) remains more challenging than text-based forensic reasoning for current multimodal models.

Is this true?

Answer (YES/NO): YES